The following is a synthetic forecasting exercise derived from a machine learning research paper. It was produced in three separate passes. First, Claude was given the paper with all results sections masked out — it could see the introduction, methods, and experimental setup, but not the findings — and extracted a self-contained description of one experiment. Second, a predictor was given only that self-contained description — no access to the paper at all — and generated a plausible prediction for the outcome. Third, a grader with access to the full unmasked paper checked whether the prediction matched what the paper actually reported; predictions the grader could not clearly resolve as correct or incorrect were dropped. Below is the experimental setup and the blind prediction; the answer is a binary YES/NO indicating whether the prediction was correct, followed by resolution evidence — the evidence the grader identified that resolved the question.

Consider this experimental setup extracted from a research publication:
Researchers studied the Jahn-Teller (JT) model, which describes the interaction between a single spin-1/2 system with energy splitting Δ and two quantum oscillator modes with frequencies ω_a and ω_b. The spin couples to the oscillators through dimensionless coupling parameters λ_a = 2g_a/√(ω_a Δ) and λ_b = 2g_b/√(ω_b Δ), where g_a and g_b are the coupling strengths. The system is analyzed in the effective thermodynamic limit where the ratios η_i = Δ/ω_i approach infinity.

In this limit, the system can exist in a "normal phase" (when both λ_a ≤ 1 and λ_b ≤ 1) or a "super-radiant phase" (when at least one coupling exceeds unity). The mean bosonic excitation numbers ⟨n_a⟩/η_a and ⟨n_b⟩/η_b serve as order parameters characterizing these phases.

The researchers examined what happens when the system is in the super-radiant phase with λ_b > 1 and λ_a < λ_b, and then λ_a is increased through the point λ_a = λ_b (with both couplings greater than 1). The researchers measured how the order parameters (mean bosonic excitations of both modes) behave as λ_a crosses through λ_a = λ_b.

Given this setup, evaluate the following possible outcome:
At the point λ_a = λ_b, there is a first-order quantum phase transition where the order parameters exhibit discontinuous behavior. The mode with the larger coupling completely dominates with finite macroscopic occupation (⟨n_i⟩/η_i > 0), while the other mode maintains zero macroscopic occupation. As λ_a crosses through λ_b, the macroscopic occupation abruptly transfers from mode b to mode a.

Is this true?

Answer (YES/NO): YES